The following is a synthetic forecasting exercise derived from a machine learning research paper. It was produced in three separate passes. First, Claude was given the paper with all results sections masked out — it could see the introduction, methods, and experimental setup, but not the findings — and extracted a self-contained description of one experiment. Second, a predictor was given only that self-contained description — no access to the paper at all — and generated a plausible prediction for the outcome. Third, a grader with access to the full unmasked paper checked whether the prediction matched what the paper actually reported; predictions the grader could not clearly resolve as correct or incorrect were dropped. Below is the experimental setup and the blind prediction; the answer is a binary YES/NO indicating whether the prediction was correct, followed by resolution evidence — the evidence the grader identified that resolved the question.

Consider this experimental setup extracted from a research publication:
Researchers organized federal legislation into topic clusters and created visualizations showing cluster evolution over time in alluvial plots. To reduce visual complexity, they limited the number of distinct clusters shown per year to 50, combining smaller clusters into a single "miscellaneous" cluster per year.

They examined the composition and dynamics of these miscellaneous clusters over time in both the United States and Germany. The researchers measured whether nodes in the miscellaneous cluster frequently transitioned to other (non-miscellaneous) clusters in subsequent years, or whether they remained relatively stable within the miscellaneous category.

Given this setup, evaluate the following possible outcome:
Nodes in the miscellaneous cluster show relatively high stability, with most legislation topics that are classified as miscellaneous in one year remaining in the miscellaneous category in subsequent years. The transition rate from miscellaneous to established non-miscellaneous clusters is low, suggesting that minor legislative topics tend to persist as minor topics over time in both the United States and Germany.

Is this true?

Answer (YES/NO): YES